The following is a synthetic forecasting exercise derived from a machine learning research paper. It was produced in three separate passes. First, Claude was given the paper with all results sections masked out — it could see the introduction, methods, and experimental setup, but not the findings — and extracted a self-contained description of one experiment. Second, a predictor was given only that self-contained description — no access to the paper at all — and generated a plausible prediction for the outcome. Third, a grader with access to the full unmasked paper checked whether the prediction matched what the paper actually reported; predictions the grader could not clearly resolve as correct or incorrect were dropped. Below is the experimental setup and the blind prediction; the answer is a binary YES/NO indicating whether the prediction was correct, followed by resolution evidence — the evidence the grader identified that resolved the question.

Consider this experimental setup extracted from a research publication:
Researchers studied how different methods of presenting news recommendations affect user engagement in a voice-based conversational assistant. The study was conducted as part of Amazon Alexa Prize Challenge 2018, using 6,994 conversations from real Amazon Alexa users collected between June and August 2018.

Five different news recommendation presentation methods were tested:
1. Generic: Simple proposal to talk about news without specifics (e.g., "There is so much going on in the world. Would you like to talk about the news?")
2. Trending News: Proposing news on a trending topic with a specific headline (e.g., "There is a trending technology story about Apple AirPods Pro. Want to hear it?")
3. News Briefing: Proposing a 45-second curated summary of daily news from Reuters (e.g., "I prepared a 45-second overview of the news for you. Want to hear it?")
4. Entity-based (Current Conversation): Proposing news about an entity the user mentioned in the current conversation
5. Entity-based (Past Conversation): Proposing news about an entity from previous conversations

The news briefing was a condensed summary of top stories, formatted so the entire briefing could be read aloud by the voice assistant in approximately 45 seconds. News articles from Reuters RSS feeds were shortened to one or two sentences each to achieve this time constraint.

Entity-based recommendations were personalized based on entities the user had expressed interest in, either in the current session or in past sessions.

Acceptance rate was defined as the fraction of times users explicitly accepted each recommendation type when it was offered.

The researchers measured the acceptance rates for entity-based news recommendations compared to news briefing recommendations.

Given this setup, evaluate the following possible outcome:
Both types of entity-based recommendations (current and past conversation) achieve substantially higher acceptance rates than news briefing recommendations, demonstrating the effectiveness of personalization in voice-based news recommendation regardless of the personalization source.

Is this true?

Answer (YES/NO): YES